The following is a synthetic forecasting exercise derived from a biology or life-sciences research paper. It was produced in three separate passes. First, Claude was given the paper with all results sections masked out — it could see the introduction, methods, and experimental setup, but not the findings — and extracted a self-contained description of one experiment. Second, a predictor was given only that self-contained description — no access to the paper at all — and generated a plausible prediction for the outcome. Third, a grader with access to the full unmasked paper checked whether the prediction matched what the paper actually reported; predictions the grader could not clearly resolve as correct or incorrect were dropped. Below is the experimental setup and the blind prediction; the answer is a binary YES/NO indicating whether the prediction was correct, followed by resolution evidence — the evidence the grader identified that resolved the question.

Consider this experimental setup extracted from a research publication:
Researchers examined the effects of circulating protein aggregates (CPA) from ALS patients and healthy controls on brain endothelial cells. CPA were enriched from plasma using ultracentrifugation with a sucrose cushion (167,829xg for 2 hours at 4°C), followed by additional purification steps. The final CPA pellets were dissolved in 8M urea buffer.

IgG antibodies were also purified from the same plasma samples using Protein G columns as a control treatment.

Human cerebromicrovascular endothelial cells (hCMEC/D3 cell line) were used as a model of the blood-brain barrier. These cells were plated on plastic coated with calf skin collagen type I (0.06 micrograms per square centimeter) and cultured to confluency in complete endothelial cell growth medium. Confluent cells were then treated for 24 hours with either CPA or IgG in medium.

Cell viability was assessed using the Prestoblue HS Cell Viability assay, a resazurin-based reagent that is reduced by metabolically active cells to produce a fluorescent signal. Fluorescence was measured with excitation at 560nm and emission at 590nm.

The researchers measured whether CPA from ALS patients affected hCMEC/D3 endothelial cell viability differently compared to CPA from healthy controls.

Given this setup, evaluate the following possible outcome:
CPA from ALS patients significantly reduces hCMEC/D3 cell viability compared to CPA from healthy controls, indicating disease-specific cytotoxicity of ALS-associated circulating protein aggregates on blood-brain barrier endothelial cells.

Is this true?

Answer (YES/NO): YES